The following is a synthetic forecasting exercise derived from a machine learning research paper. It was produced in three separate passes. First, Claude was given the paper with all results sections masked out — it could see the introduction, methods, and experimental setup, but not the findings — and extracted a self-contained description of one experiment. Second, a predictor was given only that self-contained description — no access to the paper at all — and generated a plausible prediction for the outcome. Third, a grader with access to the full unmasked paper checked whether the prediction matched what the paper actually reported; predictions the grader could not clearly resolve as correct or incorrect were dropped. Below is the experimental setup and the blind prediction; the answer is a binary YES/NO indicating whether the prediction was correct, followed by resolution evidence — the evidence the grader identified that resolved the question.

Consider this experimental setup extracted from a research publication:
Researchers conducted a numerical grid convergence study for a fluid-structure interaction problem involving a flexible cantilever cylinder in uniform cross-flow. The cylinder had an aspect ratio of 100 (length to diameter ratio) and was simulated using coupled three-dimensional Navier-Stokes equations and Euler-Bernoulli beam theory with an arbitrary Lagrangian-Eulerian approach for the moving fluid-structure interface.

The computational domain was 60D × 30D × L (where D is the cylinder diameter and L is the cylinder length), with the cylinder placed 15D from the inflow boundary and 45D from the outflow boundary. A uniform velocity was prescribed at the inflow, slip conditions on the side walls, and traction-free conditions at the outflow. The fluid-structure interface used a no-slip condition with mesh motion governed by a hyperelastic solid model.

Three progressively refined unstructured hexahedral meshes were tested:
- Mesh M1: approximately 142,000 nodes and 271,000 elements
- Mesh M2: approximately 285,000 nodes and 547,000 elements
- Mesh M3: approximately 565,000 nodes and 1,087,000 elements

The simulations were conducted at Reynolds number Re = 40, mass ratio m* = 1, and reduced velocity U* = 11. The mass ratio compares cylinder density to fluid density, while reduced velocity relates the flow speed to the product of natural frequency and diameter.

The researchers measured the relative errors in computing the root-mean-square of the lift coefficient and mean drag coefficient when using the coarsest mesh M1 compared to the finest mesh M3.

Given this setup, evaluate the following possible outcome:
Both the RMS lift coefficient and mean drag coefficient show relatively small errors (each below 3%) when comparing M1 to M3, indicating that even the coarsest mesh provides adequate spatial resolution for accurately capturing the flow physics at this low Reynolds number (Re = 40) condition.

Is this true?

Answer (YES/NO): NO